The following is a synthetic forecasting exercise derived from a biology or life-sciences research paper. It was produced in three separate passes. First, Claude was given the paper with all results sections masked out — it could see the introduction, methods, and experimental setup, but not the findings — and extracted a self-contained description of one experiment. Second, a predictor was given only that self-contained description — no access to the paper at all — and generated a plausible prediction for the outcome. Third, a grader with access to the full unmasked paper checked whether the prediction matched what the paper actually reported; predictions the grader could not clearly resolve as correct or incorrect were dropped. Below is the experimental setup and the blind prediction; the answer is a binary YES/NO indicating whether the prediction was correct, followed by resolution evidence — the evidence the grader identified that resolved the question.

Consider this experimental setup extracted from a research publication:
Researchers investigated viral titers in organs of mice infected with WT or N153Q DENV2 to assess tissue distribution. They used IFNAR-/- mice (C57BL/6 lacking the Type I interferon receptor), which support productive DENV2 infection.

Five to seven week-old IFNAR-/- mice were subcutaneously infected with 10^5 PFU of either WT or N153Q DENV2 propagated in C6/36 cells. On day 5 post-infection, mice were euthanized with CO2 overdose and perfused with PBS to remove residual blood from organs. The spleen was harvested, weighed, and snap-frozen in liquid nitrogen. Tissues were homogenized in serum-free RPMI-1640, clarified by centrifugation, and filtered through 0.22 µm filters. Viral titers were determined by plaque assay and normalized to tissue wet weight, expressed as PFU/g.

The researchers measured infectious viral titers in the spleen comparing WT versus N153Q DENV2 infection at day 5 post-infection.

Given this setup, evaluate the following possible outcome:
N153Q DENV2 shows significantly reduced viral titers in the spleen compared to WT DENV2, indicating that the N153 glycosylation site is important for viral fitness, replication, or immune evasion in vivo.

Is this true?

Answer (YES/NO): NO